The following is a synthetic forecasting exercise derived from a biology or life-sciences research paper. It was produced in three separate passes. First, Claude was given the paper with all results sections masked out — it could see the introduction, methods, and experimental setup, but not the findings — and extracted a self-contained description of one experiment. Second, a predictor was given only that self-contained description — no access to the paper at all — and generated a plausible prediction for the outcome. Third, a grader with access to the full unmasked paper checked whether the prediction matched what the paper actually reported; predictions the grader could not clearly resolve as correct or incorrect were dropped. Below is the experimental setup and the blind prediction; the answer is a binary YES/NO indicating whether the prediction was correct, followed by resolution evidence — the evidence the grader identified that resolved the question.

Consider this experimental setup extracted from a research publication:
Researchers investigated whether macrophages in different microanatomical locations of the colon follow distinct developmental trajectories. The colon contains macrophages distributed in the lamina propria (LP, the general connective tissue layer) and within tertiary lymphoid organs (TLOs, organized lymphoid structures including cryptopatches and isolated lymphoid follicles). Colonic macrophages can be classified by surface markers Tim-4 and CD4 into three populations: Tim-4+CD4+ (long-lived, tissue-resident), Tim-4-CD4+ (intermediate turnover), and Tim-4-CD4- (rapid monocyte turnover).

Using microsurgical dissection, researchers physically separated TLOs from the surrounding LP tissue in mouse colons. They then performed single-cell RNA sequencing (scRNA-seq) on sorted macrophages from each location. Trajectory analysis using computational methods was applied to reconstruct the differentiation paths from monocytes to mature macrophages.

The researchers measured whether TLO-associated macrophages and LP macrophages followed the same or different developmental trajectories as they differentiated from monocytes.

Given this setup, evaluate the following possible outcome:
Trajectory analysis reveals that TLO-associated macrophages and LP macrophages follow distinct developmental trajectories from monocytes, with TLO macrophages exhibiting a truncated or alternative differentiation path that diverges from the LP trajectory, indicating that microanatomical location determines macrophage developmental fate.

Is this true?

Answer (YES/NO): YES